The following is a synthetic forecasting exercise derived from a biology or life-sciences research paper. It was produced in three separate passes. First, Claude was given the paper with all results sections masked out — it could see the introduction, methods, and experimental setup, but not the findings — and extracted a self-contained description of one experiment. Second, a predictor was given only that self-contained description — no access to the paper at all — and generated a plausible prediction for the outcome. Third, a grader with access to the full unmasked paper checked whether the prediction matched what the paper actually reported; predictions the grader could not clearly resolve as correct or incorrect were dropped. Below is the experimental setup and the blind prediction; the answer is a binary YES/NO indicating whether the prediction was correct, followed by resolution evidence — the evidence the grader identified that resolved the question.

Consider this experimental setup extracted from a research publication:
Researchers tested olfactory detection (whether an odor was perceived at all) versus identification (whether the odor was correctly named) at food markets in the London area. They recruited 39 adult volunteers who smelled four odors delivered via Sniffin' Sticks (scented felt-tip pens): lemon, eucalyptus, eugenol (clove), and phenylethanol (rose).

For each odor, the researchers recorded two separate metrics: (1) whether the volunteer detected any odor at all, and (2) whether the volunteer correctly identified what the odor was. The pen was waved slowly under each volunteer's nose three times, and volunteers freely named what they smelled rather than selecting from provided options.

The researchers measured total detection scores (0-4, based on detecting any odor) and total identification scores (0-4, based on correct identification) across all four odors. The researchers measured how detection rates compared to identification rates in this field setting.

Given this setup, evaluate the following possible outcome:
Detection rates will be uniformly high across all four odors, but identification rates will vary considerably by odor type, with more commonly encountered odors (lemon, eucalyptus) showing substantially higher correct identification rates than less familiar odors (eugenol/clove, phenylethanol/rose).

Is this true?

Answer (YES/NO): NO